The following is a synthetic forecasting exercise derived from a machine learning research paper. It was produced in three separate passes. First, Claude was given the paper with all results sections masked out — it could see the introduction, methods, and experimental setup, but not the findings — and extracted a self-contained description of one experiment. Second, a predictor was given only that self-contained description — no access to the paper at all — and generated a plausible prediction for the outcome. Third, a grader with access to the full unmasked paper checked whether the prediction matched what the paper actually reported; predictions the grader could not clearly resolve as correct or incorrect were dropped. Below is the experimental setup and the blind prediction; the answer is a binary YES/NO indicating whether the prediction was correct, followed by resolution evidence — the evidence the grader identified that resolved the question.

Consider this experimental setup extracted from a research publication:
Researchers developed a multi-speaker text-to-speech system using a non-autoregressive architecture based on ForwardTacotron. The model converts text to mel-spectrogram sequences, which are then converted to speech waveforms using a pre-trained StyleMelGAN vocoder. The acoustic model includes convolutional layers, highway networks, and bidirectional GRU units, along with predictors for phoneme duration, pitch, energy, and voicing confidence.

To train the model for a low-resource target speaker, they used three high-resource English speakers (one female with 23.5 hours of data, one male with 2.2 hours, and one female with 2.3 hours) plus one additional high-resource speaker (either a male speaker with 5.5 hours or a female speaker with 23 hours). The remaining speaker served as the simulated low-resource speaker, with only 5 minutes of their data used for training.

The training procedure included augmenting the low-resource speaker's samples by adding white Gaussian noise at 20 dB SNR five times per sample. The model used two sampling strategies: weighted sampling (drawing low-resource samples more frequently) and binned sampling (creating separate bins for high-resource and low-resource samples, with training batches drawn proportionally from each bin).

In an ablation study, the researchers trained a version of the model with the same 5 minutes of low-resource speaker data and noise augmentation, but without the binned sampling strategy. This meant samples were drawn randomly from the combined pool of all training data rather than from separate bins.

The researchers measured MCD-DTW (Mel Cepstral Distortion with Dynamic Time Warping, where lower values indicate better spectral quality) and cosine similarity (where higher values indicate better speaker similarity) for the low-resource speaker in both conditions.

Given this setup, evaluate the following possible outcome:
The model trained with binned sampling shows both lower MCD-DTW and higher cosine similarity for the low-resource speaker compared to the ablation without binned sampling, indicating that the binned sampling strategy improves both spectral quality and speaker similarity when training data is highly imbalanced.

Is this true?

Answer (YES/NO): NO